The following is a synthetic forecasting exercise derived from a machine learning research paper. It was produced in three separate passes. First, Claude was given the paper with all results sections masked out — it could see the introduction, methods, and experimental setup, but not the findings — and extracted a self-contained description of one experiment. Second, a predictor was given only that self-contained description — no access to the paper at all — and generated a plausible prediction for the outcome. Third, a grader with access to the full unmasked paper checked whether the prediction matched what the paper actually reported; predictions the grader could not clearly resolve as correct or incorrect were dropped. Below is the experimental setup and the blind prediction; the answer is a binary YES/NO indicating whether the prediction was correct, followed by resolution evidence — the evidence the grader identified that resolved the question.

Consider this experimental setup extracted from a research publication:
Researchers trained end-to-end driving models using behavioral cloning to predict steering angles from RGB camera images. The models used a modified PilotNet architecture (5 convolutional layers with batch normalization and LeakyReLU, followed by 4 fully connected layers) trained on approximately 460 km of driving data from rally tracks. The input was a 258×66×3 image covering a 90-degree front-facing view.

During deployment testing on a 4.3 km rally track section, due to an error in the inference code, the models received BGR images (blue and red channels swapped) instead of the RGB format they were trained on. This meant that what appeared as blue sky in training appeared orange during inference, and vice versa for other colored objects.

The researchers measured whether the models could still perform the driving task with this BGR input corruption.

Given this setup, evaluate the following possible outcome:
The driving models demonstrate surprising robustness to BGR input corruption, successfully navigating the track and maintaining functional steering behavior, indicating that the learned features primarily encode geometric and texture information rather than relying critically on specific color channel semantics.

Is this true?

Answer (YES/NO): NO